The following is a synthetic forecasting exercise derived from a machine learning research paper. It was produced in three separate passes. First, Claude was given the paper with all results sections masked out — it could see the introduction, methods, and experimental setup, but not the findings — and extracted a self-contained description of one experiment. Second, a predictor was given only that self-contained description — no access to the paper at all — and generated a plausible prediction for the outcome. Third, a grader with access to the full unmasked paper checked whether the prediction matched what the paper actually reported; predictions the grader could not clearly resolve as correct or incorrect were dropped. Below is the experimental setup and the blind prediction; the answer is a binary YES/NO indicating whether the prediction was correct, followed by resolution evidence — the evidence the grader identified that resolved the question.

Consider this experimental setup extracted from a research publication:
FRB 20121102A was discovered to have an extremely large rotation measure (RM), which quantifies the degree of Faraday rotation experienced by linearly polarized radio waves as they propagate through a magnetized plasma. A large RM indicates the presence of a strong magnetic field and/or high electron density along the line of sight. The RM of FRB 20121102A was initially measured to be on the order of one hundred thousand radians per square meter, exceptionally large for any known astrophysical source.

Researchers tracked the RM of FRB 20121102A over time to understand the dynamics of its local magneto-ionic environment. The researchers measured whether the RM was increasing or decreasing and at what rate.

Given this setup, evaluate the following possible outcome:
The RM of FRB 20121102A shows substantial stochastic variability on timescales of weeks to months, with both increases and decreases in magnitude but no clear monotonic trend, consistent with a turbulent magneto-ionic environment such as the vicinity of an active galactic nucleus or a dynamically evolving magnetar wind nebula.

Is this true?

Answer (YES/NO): NO